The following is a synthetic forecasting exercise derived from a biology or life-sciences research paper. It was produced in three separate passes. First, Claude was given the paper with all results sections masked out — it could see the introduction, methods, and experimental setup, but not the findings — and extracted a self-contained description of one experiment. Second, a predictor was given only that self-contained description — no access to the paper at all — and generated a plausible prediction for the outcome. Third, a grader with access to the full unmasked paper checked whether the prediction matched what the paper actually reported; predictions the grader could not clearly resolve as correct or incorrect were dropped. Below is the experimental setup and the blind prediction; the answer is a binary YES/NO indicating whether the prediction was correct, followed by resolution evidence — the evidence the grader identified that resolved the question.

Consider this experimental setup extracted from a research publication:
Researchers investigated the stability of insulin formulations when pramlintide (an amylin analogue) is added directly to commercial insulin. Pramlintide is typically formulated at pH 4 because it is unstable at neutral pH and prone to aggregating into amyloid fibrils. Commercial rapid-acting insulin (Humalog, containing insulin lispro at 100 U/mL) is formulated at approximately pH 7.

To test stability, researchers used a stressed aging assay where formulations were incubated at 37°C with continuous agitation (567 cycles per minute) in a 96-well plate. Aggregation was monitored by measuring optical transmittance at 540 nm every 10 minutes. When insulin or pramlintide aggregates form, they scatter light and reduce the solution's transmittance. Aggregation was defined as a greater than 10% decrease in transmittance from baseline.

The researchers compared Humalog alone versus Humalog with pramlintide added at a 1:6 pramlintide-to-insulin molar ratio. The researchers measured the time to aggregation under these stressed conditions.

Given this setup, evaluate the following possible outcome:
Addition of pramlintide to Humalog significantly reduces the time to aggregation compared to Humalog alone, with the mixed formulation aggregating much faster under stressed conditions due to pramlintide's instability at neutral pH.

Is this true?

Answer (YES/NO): NO